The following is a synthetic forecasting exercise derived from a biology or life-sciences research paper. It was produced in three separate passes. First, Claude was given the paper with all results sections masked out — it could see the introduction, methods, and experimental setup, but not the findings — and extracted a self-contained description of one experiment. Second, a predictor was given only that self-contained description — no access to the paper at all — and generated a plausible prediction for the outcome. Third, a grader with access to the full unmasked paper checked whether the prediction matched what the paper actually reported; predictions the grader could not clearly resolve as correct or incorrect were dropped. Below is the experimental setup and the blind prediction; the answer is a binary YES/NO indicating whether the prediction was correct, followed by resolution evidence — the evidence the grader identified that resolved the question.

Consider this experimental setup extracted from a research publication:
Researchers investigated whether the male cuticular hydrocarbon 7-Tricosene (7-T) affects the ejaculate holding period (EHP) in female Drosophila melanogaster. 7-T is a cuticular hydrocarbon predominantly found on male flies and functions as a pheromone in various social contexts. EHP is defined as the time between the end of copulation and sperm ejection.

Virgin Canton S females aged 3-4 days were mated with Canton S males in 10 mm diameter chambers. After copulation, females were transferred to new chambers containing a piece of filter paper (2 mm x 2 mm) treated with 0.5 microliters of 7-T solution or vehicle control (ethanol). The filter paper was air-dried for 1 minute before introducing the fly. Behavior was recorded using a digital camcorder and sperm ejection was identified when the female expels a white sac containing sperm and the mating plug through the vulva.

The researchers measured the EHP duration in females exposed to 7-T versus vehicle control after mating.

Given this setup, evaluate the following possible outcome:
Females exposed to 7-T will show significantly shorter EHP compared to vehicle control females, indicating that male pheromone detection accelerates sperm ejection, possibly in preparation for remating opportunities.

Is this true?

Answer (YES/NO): YES